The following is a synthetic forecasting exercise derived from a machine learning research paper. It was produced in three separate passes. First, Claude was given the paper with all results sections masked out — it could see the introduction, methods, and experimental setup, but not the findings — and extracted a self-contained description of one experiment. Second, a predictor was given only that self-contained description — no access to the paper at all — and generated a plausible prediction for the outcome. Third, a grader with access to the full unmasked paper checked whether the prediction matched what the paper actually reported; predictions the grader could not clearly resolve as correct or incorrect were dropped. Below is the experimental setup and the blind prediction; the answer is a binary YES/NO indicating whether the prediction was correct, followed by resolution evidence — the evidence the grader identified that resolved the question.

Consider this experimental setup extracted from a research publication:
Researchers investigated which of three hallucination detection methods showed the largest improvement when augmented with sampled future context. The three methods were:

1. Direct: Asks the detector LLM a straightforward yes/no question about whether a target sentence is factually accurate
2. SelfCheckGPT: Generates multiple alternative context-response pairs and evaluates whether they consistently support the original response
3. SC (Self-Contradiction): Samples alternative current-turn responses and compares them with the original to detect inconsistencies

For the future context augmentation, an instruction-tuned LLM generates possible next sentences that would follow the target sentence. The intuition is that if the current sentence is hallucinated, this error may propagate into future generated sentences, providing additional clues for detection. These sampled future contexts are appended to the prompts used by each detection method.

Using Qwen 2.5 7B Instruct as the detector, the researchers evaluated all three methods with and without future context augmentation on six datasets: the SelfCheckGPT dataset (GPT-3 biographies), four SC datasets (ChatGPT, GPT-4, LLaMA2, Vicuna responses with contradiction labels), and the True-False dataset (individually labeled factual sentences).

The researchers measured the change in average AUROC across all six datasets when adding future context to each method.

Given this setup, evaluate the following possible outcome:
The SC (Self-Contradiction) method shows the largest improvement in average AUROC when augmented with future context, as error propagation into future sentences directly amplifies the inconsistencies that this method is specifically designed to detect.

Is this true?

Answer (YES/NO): YES